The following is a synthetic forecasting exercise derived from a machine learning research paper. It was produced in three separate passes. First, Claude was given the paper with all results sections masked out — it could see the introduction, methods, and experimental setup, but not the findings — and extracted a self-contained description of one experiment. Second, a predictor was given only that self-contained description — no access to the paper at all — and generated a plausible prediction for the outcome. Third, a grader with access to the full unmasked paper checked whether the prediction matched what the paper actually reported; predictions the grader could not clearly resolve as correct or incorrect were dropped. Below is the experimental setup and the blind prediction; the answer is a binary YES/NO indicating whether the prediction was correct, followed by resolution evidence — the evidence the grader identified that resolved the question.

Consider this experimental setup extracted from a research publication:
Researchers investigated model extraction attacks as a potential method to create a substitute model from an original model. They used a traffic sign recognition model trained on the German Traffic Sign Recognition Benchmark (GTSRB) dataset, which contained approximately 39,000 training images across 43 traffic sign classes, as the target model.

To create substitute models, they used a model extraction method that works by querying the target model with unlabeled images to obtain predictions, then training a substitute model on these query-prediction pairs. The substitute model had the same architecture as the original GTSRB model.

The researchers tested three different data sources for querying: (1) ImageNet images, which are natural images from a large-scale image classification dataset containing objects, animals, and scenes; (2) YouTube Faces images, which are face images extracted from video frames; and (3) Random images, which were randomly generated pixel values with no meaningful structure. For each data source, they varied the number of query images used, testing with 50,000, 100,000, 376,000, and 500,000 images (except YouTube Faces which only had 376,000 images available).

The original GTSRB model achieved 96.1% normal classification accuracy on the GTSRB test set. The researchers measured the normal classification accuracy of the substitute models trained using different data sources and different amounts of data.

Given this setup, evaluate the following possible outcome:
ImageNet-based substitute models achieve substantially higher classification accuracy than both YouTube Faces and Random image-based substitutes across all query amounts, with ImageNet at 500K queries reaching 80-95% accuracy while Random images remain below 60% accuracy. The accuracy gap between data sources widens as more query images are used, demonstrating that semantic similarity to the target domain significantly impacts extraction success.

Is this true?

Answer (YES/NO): NO